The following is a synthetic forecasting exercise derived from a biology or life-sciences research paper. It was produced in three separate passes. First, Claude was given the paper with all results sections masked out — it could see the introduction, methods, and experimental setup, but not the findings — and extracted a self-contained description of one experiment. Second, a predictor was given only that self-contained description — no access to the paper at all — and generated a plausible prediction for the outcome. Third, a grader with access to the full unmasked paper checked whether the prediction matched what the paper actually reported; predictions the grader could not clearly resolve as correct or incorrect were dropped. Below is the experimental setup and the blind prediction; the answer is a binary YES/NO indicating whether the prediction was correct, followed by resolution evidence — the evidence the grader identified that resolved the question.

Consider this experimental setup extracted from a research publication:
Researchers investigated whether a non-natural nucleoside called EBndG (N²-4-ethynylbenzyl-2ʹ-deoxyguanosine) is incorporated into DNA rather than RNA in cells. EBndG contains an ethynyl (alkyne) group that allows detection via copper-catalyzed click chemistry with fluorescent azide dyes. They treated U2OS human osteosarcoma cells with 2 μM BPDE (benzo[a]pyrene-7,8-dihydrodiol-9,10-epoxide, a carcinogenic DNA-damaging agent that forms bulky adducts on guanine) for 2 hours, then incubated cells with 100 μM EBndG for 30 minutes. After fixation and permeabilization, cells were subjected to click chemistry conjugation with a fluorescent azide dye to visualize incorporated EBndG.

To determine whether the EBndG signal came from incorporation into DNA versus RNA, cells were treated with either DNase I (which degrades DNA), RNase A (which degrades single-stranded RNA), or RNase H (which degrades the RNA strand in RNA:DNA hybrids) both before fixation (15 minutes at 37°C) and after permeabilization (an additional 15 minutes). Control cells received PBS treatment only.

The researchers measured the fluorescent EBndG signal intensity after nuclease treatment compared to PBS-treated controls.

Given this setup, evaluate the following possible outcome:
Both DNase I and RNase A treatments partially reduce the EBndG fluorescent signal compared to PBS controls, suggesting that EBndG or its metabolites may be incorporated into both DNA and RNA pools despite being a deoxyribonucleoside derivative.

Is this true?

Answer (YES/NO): NO